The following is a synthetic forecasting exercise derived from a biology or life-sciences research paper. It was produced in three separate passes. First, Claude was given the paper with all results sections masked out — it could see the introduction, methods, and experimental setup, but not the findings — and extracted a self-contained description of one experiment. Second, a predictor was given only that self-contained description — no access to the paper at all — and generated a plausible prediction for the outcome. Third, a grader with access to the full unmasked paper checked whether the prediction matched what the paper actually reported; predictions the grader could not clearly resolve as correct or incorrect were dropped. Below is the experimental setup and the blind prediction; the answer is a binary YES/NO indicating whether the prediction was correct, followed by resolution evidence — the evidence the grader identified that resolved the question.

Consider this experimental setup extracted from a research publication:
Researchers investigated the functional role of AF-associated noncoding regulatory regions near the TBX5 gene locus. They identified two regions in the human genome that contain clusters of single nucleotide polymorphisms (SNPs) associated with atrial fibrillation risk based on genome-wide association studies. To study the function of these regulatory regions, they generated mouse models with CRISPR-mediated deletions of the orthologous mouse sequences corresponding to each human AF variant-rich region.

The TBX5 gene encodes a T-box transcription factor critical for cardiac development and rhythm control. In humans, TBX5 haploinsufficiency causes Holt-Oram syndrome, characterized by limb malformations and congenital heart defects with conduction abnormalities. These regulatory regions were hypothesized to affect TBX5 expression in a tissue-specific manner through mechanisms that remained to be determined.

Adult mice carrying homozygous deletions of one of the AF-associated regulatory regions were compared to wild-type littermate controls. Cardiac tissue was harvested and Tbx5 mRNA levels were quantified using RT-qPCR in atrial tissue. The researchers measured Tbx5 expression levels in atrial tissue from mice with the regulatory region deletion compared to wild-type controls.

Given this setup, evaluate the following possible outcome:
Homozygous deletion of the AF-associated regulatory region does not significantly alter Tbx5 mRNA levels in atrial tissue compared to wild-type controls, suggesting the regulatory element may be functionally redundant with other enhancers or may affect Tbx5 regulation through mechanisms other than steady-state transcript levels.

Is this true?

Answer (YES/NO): NO